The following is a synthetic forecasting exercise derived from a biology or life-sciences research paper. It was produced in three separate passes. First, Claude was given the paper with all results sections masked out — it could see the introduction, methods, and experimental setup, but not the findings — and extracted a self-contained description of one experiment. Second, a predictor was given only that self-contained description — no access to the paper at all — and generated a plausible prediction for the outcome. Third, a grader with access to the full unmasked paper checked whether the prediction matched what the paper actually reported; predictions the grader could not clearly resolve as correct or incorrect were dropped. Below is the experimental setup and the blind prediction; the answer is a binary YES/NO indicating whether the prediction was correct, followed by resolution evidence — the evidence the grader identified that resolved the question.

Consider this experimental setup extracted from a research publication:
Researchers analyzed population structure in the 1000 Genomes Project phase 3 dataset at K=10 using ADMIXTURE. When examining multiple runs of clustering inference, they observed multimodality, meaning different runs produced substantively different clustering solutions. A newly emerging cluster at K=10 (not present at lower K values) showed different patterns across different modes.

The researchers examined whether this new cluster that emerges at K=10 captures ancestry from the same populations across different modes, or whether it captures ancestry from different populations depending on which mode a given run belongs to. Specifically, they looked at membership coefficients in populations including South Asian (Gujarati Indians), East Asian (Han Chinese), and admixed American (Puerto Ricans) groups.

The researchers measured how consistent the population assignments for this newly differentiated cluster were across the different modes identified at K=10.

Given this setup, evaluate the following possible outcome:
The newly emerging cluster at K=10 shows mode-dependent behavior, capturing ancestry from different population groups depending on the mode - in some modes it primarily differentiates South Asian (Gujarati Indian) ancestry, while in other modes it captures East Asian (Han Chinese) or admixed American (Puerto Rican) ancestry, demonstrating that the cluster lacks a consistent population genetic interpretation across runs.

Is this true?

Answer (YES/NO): YES